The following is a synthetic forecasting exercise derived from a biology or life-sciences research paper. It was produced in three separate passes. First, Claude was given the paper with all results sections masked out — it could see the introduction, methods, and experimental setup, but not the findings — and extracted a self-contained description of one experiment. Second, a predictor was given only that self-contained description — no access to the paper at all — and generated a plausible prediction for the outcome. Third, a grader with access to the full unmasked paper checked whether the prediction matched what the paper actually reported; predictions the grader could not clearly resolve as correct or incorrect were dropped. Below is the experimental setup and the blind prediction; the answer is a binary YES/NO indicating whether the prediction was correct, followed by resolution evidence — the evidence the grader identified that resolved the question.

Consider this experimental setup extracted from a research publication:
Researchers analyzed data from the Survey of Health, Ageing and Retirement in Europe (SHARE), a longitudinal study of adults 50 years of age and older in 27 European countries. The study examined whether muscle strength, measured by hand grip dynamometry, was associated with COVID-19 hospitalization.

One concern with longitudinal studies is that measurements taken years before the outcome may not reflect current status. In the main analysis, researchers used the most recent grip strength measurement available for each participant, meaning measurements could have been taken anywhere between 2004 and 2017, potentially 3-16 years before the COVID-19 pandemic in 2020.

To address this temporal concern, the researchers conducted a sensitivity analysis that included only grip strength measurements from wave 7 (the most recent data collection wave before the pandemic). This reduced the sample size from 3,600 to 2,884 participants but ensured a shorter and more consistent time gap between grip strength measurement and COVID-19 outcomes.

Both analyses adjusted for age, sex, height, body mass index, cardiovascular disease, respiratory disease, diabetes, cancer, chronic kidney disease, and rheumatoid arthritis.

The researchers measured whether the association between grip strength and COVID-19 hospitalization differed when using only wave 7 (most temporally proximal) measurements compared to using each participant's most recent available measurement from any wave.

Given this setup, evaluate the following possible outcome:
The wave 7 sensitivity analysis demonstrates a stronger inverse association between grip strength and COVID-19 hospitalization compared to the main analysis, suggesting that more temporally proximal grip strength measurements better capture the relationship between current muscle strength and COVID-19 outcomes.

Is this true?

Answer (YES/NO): NO